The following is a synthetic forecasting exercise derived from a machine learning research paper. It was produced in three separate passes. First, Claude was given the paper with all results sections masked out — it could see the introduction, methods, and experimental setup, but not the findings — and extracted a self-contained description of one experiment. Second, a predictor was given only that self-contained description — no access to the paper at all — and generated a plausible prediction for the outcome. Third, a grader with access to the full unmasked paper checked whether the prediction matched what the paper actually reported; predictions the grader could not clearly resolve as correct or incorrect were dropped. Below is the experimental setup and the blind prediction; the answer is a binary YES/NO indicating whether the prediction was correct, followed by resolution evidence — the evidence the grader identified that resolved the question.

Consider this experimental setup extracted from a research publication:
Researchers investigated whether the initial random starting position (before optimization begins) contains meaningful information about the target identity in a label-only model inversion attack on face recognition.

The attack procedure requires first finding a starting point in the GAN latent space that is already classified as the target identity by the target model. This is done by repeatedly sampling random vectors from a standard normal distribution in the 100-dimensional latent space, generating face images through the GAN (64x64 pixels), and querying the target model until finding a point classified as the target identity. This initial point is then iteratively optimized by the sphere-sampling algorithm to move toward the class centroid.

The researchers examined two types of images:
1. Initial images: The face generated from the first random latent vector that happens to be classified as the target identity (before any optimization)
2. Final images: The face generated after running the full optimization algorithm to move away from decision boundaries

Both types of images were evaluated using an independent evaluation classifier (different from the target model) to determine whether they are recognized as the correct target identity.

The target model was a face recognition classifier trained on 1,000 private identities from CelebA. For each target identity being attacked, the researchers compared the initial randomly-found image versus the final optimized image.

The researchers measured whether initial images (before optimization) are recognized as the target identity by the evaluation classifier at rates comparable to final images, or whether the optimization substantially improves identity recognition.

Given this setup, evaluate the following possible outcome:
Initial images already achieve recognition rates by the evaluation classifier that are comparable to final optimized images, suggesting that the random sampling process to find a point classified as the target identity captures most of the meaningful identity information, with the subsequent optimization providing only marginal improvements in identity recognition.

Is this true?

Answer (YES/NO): NO